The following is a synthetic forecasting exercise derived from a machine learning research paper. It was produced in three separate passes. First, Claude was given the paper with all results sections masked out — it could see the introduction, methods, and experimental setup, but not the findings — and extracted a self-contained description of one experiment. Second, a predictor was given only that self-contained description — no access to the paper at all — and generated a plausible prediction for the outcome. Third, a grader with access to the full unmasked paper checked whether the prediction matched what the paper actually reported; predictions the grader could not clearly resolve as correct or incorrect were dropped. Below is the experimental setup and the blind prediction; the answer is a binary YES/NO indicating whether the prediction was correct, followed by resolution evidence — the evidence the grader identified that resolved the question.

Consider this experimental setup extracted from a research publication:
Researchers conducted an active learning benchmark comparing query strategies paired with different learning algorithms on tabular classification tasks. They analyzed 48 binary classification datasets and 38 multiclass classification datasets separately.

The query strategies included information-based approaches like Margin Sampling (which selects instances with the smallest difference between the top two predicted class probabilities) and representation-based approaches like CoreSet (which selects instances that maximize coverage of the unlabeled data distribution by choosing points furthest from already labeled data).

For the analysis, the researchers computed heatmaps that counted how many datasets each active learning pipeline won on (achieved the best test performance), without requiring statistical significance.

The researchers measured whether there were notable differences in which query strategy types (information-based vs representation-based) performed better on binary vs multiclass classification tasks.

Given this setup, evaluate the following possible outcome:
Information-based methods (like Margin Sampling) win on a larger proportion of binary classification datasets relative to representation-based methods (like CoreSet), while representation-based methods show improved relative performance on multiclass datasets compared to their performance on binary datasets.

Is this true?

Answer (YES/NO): YES